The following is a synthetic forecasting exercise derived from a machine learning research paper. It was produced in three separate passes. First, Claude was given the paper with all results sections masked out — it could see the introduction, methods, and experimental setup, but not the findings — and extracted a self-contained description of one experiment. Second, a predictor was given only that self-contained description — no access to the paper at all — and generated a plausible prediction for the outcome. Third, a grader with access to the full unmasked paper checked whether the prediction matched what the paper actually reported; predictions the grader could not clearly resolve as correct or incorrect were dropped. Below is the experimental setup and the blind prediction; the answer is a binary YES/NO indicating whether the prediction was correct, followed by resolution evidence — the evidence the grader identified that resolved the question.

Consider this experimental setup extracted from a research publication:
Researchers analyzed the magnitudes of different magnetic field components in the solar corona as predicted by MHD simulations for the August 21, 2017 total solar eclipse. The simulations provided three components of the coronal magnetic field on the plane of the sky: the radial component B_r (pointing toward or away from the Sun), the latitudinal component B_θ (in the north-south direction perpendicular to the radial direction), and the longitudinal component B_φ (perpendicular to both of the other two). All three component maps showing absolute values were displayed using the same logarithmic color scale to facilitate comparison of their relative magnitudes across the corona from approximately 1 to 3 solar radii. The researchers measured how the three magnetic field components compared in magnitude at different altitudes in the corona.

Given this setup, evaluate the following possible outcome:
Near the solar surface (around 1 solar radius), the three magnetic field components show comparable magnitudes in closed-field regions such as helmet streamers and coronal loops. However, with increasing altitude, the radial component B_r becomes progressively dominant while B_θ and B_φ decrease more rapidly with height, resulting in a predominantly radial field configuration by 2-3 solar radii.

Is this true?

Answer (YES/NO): NO